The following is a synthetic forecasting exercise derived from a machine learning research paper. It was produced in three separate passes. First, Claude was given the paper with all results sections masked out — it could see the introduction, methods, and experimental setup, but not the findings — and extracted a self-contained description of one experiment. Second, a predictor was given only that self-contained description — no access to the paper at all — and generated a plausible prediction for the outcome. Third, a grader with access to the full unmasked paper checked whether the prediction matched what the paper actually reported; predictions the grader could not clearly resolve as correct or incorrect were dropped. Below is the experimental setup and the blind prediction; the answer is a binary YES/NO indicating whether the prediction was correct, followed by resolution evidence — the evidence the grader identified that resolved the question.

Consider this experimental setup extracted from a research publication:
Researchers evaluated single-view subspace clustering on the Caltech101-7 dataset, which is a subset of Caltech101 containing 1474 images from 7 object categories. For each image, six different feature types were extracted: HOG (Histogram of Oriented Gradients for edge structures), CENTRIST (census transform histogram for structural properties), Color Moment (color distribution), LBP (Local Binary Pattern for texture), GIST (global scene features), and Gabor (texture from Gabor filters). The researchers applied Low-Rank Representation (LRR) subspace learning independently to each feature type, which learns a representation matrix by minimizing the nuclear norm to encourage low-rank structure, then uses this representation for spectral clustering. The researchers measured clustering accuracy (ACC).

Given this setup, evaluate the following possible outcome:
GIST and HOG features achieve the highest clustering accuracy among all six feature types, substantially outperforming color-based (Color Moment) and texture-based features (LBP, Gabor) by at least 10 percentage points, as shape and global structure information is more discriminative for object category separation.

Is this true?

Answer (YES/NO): NO